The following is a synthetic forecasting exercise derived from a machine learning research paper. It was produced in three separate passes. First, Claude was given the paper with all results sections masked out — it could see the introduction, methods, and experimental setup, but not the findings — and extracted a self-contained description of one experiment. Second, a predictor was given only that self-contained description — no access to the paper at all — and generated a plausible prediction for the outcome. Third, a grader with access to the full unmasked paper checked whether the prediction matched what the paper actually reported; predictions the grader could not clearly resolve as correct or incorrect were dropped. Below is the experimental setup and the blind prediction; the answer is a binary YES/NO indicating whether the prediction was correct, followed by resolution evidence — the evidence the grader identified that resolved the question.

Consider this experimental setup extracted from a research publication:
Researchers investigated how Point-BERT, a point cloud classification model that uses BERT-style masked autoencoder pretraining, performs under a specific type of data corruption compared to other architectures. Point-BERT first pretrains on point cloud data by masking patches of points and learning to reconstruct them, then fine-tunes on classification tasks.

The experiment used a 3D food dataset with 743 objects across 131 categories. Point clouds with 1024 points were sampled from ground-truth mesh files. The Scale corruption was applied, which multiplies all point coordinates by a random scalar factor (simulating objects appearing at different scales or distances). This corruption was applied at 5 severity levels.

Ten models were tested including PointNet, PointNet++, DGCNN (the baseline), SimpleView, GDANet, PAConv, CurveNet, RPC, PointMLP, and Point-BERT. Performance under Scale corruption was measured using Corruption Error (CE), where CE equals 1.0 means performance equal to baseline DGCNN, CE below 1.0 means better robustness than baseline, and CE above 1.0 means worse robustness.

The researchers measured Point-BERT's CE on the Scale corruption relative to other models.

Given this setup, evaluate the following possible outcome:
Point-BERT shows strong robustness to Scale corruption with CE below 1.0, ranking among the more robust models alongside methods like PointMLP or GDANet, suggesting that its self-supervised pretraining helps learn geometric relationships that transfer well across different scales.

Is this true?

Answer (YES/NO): YES